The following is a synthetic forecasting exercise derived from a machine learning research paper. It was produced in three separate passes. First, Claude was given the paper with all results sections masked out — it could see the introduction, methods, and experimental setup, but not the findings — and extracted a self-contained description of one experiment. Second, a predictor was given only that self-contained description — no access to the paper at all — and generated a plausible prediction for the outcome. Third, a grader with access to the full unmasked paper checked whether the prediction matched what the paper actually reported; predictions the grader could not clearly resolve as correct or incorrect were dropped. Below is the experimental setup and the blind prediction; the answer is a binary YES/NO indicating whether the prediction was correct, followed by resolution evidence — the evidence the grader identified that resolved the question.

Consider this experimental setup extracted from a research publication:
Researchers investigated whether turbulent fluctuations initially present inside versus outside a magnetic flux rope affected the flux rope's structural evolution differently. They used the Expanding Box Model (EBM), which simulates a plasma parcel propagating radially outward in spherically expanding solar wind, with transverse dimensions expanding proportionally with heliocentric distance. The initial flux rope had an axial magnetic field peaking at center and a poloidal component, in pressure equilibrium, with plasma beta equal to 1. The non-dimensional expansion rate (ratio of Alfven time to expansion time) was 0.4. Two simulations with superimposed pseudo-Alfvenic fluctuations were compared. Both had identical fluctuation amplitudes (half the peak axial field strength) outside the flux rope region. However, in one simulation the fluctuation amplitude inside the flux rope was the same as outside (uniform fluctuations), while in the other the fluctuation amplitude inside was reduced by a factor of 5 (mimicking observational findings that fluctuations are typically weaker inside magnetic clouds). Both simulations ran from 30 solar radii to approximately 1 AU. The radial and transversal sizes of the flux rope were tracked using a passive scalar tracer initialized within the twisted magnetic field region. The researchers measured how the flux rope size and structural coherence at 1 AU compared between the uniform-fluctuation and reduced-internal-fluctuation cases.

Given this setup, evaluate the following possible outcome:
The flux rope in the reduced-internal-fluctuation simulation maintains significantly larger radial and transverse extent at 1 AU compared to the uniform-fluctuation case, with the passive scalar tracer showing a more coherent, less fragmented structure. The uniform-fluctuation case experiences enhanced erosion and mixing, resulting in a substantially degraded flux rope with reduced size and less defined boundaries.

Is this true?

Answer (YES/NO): NO